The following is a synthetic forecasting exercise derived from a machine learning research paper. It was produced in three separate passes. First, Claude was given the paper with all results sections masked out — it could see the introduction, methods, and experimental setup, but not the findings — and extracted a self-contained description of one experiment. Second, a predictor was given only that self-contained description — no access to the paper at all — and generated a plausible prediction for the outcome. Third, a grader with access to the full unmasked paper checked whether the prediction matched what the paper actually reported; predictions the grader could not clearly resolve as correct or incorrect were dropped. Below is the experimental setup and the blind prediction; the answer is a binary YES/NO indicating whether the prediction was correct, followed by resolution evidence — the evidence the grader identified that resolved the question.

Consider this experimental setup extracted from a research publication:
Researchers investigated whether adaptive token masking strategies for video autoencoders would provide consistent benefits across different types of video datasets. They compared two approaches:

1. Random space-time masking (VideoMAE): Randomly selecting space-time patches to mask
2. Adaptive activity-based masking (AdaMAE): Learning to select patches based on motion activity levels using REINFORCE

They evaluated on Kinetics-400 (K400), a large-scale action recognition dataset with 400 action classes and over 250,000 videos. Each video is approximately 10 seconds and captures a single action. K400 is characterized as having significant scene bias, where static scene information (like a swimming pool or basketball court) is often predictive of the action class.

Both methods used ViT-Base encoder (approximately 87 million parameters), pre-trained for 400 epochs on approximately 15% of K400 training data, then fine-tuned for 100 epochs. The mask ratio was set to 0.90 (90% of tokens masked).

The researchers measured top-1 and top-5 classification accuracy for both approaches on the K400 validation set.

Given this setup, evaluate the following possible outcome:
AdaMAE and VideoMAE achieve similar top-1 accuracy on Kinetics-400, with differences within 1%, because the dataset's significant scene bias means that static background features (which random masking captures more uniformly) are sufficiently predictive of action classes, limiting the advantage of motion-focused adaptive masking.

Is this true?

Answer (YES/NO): NO